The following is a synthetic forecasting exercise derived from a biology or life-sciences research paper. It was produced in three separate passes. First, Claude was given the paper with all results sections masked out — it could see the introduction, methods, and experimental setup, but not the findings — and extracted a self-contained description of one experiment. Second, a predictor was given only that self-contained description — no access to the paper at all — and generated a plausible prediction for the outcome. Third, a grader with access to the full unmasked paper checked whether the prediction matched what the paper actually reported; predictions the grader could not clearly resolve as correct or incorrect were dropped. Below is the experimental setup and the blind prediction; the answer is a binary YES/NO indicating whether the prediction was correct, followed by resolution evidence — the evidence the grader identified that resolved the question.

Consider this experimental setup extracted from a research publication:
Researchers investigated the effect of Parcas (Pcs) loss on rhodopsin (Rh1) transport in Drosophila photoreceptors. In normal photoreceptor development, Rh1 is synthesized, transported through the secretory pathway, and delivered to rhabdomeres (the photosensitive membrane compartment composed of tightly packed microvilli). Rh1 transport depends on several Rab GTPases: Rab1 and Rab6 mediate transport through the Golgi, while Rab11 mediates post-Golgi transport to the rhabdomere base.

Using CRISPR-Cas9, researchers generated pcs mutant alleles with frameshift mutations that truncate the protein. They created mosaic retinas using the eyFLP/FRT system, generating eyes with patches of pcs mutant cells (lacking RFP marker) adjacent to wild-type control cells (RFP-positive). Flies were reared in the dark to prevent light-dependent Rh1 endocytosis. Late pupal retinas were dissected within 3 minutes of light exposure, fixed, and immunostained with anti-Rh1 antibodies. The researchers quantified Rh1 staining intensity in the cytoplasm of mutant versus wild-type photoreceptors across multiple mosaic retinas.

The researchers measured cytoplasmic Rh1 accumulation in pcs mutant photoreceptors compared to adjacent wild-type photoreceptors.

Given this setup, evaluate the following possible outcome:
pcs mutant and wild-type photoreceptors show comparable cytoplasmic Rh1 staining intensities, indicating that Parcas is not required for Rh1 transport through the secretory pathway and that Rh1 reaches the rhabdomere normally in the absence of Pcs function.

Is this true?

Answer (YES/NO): NO